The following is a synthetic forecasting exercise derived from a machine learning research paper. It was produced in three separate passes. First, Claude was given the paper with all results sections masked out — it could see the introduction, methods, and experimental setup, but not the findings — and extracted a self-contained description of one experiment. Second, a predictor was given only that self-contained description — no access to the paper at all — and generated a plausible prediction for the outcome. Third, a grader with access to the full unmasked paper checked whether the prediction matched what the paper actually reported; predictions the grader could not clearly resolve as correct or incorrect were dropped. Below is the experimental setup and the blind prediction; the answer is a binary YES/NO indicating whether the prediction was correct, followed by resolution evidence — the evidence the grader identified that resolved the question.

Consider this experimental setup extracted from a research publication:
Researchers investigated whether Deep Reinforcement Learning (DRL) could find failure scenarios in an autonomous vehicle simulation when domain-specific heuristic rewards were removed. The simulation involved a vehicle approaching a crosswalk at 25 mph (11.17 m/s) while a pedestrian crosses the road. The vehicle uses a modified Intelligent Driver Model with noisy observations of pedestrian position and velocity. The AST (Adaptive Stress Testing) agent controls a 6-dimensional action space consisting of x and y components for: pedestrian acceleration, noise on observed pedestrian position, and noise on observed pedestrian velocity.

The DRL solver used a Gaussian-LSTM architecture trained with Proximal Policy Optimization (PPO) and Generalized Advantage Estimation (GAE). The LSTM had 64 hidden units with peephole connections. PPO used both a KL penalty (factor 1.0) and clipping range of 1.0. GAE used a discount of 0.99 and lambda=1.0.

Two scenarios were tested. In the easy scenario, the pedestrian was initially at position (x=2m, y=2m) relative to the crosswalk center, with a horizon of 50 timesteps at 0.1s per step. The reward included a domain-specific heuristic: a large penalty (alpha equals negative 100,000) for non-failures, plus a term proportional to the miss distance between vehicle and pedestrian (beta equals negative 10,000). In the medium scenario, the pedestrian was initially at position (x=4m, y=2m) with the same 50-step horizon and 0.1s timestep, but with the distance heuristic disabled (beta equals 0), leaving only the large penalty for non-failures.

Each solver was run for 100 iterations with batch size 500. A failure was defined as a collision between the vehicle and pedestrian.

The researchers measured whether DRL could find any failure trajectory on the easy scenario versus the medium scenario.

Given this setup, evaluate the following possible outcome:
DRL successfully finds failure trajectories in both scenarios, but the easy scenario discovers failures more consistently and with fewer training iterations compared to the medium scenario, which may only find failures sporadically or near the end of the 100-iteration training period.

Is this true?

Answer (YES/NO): NO